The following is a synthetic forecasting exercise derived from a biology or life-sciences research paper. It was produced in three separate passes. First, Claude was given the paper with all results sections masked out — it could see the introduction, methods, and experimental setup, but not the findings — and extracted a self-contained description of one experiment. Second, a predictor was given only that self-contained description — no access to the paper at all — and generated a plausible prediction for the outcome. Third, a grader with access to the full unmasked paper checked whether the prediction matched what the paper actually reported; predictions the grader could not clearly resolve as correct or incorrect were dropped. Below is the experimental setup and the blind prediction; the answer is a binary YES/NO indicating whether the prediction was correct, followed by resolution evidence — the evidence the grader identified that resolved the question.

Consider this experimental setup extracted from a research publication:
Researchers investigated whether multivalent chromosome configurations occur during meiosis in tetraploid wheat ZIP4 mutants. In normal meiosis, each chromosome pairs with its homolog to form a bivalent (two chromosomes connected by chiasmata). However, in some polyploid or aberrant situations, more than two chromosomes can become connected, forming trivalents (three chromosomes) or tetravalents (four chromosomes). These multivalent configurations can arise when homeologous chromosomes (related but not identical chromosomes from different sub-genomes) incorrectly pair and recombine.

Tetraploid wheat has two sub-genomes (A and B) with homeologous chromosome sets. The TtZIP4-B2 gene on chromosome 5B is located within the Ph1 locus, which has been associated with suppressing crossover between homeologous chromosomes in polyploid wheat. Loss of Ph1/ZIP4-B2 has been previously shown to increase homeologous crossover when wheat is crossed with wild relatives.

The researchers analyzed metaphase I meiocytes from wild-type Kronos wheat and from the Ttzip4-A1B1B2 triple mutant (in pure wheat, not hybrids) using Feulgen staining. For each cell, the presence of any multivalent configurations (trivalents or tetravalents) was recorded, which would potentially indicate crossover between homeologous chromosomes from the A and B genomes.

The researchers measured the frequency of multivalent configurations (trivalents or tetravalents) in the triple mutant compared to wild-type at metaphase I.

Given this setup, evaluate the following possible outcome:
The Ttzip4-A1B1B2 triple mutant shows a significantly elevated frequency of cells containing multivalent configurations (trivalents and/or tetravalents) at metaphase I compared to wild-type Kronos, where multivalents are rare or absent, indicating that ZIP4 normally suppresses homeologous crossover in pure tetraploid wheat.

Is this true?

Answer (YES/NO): NO